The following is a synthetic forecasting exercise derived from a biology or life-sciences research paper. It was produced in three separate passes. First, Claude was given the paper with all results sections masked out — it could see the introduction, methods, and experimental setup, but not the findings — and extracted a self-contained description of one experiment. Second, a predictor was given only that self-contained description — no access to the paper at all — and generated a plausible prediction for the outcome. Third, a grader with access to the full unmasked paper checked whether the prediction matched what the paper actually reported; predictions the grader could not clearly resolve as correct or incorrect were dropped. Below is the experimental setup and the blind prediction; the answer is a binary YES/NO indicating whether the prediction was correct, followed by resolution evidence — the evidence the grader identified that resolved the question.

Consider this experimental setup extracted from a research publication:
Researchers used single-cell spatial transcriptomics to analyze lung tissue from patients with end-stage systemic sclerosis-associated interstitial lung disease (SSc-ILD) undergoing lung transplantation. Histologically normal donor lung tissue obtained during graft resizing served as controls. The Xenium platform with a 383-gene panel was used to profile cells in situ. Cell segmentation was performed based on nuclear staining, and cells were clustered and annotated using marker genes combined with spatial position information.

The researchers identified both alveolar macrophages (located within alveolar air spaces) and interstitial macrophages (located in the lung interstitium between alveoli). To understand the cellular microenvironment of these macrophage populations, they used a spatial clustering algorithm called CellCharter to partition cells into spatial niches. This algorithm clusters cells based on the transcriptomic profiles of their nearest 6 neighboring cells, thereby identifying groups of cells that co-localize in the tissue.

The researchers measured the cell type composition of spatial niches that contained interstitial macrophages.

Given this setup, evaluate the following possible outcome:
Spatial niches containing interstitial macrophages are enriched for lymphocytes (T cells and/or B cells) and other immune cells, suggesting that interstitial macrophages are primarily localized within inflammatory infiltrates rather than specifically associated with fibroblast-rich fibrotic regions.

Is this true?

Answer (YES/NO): YES